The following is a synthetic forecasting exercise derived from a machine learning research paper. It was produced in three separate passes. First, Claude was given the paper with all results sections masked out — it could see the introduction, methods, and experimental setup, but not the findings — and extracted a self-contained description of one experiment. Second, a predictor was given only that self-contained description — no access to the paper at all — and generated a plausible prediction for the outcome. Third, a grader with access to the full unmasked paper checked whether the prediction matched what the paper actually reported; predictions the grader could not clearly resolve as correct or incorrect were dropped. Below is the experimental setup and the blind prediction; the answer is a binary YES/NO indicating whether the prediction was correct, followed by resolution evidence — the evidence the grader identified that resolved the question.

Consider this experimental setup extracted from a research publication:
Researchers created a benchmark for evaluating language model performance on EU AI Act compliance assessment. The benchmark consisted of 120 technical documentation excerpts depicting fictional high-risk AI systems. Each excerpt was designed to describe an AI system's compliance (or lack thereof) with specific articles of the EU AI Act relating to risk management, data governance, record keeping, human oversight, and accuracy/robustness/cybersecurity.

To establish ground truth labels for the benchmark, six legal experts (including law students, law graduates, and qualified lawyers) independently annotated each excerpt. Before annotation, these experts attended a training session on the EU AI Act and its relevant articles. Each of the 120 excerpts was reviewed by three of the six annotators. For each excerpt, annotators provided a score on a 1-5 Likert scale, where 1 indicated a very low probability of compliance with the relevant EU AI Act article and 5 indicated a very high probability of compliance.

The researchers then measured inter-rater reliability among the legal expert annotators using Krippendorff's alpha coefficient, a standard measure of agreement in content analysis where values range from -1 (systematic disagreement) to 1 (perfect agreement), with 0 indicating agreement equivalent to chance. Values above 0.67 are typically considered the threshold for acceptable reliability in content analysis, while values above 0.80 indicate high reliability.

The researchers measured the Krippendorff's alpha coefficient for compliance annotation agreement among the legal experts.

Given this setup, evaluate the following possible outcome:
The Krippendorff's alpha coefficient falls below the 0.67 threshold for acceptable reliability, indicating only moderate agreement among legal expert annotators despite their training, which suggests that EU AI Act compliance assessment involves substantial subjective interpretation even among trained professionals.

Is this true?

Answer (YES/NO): YES